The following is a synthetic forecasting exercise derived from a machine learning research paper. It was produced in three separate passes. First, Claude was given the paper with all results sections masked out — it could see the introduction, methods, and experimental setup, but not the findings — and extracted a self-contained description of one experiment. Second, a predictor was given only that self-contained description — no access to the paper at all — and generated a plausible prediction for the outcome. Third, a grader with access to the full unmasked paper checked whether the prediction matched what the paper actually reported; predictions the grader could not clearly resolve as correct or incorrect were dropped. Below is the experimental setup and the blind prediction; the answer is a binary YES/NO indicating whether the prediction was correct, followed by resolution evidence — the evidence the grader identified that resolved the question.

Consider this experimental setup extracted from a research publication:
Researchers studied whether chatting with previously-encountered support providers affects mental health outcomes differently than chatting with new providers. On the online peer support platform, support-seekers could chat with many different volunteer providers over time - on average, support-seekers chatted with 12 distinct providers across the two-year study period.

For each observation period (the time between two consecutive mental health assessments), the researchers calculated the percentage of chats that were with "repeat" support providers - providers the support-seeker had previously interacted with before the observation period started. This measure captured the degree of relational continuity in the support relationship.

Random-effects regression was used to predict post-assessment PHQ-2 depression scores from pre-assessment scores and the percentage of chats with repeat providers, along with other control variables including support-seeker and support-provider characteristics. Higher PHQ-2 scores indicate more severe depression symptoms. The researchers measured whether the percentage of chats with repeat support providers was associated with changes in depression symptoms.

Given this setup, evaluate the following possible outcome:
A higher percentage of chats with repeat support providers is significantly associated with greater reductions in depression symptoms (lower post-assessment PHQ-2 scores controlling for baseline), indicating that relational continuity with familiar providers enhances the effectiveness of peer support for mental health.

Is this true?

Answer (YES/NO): NO